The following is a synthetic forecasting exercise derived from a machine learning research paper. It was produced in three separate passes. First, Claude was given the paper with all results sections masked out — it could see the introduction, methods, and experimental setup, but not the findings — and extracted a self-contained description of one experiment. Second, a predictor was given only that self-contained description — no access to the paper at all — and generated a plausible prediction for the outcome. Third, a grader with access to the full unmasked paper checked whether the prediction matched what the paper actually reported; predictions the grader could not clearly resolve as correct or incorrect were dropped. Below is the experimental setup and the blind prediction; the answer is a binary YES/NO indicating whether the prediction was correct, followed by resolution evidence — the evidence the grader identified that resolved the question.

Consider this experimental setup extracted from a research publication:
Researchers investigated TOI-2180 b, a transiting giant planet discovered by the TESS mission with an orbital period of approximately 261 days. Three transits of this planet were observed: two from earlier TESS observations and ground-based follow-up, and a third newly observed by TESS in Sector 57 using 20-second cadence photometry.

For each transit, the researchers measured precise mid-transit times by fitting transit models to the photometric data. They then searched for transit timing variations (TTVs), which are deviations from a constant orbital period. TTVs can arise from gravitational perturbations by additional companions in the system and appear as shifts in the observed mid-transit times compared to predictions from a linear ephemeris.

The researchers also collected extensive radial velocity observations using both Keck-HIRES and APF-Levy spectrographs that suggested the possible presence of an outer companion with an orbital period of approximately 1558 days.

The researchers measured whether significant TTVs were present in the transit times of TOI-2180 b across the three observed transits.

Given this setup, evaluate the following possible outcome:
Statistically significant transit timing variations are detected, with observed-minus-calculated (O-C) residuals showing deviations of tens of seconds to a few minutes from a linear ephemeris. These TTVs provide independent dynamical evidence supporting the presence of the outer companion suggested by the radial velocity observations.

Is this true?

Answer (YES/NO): NO